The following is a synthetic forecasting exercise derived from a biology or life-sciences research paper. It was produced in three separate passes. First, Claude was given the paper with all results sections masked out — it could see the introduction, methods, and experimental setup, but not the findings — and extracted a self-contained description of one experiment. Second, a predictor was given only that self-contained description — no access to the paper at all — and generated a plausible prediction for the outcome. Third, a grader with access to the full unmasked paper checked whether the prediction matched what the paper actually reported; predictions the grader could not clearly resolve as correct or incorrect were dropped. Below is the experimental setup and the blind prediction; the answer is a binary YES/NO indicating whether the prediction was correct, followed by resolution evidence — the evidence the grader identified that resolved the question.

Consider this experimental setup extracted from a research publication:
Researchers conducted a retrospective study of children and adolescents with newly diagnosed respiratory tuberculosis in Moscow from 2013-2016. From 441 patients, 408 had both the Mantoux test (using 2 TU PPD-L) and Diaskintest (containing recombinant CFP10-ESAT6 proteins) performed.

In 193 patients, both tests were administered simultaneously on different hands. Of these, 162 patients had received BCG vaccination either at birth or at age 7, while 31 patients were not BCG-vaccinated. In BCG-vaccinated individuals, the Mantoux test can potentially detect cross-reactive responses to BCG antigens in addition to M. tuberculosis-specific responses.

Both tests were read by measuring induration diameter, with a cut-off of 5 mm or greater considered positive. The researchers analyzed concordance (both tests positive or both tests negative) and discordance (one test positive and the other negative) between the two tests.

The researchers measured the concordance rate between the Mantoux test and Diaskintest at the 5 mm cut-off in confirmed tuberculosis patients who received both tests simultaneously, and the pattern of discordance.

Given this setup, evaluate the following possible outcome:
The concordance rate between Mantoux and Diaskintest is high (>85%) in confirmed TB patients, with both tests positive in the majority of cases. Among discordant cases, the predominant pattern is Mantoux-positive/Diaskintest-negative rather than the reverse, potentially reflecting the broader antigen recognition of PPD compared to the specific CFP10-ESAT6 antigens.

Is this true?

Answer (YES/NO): NO